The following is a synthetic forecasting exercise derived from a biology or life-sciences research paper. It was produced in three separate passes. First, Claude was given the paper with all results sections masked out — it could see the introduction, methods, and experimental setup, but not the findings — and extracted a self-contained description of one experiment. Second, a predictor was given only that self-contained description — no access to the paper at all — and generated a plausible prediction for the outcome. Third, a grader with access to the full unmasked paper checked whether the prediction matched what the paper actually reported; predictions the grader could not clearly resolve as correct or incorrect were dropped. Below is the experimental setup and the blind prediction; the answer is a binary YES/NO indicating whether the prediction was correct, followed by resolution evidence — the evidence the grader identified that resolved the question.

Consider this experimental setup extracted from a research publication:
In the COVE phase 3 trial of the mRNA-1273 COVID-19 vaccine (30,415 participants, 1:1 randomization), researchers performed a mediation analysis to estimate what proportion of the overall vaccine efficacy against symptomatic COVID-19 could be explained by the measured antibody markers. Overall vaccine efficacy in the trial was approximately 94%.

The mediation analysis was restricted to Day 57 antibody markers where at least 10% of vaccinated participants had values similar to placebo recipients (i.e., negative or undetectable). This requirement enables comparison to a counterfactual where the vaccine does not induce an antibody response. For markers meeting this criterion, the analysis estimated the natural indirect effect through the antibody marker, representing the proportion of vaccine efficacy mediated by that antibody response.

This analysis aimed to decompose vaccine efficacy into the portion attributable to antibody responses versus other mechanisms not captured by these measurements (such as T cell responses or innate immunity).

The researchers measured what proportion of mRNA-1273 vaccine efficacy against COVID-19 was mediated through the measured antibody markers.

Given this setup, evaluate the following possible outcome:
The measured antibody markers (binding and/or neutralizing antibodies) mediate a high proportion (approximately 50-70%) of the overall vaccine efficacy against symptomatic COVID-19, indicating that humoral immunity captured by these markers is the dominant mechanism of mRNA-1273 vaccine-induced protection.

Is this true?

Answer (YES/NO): YES